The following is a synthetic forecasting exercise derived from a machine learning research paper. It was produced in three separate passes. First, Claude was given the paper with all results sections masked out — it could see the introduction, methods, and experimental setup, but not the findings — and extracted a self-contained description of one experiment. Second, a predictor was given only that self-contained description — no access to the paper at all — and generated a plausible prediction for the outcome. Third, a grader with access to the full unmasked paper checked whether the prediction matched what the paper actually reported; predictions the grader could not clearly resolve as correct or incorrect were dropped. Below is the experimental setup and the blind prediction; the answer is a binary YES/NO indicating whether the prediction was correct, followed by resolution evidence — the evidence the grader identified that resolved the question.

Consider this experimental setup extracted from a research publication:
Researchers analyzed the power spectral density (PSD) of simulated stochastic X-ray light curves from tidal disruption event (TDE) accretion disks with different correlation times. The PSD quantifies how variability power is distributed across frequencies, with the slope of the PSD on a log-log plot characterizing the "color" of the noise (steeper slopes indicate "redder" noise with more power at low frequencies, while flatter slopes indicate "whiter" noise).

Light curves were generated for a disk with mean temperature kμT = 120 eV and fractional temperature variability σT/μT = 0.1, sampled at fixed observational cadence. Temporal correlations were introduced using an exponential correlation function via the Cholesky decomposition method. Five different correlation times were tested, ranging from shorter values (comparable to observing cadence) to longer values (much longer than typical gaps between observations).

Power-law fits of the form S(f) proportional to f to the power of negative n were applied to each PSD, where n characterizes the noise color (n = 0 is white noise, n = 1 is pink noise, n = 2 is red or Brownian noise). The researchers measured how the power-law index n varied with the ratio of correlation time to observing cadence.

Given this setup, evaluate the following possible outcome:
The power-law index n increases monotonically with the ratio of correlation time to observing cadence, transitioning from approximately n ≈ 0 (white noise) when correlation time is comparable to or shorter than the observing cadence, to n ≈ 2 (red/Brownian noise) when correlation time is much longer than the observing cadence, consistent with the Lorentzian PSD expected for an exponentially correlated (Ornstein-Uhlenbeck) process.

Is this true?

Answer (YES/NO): NO